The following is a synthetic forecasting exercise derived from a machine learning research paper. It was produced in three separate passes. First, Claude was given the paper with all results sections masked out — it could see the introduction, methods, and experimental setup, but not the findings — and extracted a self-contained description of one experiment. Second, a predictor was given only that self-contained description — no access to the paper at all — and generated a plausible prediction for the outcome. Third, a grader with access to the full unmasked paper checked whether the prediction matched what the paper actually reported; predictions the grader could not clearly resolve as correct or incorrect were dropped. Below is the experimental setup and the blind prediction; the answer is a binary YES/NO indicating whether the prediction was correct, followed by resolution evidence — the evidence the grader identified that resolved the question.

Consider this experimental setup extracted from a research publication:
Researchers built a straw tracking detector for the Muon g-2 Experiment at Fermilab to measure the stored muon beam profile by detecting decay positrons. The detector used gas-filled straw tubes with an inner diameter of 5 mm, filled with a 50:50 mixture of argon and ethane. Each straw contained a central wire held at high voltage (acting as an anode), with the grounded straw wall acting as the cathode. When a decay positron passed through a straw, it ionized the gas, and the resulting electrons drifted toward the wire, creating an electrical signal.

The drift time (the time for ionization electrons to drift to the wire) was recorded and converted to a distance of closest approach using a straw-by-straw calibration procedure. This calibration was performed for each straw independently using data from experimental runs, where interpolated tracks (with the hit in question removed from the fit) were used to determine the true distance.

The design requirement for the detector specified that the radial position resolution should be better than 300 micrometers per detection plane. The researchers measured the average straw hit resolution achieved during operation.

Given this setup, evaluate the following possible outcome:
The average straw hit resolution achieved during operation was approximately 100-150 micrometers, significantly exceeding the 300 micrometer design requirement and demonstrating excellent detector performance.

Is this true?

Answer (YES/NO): YES